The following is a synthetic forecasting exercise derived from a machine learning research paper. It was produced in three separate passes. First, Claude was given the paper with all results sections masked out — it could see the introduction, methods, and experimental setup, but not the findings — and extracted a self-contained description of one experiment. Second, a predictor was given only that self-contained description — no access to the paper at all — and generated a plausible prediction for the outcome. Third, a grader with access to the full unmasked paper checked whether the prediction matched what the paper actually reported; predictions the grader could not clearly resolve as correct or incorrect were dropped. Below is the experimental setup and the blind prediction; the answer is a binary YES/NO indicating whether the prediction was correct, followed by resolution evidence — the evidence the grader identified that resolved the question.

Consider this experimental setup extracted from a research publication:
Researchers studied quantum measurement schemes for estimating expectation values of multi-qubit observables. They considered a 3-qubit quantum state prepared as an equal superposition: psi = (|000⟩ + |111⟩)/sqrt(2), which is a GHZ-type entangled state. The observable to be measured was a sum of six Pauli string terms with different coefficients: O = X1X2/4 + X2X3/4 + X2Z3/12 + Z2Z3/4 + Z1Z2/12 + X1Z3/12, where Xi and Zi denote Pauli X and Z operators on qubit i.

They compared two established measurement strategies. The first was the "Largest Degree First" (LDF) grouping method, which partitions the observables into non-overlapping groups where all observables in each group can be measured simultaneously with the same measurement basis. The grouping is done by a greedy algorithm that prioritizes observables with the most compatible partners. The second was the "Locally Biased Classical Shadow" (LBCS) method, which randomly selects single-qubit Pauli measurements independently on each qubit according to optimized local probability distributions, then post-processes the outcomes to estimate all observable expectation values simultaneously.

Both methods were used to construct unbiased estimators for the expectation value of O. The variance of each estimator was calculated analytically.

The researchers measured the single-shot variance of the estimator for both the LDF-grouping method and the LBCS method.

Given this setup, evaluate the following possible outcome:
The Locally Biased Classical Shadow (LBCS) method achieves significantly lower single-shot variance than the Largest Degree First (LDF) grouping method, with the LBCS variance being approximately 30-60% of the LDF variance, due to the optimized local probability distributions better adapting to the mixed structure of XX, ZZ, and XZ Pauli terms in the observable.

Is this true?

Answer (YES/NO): NO